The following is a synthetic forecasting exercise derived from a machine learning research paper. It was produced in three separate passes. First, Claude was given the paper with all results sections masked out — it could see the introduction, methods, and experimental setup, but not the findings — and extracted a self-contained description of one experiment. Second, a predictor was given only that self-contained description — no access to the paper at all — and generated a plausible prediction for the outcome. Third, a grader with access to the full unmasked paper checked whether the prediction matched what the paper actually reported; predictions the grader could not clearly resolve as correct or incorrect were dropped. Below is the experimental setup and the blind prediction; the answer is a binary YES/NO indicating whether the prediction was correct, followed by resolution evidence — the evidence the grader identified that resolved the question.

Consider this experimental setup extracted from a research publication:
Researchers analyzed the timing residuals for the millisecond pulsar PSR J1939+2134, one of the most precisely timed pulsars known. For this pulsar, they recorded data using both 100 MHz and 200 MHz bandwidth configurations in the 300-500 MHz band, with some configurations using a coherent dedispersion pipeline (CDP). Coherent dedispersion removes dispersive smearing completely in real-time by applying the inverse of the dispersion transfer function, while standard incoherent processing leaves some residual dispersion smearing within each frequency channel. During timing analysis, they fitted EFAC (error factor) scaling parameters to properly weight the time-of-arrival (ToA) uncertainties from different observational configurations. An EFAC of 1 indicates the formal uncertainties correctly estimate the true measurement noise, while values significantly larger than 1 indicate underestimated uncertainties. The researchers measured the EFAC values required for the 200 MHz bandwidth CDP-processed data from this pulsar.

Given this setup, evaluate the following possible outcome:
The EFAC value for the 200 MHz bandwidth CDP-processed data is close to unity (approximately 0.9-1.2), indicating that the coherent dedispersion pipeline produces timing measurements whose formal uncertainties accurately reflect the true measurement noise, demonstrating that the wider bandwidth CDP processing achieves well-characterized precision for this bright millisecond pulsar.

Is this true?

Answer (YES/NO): NO